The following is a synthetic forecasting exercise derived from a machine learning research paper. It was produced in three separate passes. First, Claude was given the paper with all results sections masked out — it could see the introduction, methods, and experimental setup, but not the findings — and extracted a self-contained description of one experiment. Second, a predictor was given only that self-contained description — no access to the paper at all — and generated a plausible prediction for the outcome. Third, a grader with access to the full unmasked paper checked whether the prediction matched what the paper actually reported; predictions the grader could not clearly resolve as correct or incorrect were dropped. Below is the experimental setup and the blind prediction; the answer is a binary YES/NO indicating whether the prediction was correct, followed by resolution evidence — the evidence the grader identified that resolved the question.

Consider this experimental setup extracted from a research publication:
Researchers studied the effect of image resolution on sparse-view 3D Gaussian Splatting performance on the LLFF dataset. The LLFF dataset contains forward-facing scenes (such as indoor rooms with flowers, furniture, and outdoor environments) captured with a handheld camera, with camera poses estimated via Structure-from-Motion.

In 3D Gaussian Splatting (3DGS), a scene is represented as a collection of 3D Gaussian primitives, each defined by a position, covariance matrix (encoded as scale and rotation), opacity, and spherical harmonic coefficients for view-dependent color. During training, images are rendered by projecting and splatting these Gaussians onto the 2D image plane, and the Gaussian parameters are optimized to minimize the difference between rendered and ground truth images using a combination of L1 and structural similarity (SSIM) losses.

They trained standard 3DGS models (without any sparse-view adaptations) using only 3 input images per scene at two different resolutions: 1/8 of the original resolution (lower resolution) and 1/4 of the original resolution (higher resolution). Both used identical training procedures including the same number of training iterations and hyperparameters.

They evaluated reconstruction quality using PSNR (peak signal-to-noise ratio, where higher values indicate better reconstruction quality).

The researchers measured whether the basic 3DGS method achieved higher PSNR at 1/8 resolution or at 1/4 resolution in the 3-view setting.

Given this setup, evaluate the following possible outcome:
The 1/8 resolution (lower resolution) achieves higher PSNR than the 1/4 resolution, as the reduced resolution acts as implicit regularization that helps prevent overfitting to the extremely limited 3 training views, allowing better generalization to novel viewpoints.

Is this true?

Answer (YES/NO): YES